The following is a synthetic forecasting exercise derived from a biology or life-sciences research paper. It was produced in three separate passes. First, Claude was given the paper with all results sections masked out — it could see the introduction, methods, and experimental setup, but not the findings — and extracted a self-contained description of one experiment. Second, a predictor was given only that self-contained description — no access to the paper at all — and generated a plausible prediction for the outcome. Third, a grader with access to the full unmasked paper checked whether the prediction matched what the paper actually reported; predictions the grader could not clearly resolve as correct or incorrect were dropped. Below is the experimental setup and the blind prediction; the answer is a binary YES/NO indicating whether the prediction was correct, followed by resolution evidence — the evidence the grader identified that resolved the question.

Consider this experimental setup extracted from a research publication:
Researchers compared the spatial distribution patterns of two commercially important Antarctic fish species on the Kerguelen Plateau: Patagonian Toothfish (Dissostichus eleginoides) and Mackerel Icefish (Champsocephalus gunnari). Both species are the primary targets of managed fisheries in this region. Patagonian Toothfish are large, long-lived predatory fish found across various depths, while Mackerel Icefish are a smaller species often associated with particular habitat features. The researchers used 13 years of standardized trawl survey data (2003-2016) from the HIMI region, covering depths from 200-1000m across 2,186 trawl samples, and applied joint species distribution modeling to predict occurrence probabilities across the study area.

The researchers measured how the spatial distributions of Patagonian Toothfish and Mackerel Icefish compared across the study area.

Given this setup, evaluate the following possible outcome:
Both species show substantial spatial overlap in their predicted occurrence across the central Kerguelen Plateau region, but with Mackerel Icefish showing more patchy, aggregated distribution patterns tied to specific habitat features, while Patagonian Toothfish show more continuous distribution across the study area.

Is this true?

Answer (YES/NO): YES